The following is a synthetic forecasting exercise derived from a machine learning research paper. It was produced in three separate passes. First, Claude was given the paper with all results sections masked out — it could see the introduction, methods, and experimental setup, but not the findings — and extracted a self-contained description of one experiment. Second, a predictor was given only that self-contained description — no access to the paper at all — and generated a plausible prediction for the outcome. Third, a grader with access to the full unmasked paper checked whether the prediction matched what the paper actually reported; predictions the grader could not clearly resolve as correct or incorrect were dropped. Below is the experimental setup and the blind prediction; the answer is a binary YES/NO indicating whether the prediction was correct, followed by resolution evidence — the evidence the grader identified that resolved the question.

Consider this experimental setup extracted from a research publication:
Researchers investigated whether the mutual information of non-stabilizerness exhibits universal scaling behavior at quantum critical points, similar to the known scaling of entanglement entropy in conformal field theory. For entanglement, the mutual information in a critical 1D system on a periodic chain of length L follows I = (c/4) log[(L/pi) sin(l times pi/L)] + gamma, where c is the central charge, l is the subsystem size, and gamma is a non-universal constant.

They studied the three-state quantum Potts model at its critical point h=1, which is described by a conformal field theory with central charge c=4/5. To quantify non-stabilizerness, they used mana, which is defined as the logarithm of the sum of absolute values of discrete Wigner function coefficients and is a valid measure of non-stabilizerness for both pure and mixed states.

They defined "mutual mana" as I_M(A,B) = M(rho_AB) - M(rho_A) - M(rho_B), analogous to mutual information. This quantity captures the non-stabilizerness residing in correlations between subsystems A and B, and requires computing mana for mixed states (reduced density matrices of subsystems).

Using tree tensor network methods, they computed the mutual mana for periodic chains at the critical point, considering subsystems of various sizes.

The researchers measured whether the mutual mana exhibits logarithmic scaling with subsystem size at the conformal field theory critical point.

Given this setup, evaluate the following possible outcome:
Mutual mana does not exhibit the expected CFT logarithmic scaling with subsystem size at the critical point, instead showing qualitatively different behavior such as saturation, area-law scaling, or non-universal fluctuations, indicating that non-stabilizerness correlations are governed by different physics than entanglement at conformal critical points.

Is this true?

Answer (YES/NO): NO